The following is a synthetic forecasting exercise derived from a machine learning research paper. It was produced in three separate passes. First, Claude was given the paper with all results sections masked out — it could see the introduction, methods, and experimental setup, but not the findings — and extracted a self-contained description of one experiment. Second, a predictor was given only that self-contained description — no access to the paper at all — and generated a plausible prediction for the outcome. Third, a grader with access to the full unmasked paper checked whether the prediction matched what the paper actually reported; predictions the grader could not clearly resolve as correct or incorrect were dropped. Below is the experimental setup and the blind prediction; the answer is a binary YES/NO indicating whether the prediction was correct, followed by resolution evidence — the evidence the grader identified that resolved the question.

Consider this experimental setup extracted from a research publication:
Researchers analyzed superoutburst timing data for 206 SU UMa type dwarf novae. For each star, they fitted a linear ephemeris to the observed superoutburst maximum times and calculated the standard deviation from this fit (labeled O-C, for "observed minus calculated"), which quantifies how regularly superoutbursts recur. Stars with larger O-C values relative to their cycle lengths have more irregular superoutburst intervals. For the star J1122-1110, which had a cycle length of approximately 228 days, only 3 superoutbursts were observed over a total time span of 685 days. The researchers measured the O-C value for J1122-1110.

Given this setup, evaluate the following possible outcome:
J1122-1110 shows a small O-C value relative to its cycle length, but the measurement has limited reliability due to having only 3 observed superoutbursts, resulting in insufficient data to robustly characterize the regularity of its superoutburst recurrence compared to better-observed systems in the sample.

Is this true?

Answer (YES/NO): YES